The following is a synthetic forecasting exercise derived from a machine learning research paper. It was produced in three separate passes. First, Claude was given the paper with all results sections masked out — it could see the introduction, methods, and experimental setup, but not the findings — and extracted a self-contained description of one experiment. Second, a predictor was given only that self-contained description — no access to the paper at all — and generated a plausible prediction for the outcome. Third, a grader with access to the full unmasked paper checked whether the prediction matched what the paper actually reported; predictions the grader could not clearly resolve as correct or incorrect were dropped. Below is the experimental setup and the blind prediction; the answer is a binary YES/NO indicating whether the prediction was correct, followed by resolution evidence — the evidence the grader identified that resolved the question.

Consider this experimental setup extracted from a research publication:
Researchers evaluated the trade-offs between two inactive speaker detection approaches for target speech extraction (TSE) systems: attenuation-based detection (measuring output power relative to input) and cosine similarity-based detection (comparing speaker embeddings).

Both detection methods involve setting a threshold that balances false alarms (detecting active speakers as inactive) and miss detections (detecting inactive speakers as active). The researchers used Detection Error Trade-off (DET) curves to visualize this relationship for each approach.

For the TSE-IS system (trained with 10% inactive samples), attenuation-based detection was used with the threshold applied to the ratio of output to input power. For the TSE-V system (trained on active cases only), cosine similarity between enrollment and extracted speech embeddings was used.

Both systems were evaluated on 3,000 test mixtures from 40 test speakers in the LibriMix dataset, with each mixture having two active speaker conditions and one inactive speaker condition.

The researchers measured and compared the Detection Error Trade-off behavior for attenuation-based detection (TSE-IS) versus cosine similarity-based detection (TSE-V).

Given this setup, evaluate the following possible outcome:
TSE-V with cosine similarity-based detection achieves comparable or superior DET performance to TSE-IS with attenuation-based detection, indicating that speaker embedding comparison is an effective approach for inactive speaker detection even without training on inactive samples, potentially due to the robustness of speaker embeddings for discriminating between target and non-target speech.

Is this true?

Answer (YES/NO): YES